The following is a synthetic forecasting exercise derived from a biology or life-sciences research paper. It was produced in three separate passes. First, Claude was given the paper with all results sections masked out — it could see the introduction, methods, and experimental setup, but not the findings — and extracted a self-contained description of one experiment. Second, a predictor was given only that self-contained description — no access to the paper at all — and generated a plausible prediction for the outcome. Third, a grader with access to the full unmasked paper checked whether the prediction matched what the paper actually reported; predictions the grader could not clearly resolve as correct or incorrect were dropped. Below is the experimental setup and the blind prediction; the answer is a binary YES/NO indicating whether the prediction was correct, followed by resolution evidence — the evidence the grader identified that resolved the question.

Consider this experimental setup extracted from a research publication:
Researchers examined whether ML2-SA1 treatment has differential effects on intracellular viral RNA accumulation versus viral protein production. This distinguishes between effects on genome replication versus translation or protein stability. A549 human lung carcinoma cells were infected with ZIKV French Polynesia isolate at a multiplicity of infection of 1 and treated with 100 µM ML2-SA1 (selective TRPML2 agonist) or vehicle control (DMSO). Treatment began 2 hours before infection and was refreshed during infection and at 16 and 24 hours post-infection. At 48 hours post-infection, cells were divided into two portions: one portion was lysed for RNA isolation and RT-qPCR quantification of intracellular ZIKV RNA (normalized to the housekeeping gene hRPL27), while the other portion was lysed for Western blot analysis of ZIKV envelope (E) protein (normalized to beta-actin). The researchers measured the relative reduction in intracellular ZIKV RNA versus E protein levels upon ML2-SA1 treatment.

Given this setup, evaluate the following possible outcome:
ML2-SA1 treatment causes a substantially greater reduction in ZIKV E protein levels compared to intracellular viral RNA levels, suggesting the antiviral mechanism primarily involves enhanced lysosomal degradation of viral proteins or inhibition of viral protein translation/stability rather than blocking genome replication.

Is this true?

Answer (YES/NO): NO